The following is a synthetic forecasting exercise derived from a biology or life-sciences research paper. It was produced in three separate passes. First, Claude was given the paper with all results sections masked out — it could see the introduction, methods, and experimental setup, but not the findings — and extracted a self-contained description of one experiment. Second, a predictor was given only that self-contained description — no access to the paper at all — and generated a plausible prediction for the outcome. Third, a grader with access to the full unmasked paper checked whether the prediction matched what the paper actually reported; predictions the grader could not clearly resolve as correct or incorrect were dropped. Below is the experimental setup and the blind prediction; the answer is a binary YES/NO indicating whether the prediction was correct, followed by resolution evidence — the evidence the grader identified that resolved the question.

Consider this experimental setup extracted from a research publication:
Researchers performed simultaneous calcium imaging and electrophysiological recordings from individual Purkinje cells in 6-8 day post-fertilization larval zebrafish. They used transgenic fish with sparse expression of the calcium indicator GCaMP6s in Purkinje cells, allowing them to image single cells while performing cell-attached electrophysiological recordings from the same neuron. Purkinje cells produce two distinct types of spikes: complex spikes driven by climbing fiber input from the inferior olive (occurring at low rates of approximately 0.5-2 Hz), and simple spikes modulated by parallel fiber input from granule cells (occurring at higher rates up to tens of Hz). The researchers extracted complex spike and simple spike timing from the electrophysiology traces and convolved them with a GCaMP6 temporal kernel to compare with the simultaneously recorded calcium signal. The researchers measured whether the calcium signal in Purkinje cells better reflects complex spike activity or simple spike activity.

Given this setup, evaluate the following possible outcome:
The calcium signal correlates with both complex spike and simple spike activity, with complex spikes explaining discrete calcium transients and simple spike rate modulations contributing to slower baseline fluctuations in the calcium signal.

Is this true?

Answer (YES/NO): NO